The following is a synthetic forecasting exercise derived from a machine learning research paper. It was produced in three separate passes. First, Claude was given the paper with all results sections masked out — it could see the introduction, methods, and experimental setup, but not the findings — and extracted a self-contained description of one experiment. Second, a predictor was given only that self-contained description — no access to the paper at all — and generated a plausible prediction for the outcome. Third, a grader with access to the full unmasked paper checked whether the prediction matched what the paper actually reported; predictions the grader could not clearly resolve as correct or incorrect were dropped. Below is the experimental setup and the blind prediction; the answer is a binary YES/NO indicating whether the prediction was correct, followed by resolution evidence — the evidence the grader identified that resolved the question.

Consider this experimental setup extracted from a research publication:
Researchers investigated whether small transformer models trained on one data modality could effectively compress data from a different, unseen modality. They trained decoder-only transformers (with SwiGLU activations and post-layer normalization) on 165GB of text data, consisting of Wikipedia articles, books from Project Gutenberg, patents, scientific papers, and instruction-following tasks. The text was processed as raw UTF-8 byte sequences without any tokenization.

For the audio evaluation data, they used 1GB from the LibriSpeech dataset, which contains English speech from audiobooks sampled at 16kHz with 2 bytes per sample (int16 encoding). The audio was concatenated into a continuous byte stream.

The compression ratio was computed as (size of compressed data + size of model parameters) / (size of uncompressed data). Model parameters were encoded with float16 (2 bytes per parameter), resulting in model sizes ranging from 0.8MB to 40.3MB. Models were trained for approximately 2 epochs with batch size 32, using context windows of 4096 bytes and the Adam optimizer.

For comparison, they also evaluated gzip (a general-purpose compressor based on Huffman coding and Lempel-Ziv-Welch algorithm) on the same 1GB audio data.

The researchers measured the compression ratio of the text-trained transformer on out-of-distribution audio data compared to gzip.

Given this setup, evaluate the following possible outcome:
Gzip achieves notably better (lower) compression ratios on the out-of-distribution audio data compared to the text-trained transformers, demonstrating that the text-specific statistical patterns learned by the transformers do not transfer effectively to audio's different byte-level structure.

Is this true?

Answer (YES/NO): YES